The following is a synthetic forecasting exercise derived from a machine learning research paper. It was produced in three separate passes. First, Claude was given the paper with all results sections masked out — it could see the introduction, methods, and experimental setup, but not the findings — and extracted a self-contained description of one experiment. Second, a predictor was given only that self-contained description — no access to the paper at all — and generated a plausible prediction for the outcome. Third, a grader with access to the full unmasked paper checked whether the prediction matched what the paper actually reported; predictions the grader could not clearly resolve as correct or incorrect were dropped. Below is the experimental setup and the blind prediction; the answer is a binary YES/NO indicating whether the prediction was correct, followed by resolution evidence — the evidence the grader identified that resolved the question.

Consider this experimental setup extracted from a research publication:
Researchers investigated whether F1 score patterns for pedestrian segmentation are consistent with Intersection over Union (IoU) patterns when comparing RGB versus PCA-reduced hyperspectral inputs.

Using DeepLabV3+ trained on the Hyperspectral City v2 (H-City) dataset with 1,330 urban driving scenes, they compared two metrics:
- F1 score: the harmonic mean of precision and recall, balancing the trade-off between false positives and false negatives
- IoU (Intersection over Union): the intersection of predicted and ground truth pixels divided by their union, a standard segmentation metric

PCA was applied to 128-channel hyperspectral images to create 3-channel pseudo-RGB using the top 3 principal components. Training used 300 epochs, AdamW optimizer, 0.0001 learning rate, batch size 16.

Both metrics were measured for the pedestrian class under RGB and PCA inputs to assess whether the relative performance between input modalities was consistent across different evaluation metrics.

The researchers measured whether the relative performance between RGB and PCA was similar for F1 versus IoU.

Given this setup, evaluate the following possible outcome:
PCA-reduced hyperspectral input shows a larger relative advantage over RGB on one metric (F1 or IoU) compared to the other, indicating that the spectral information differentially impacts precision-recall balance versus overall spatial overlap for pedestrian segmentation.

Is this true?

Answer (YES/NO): NO